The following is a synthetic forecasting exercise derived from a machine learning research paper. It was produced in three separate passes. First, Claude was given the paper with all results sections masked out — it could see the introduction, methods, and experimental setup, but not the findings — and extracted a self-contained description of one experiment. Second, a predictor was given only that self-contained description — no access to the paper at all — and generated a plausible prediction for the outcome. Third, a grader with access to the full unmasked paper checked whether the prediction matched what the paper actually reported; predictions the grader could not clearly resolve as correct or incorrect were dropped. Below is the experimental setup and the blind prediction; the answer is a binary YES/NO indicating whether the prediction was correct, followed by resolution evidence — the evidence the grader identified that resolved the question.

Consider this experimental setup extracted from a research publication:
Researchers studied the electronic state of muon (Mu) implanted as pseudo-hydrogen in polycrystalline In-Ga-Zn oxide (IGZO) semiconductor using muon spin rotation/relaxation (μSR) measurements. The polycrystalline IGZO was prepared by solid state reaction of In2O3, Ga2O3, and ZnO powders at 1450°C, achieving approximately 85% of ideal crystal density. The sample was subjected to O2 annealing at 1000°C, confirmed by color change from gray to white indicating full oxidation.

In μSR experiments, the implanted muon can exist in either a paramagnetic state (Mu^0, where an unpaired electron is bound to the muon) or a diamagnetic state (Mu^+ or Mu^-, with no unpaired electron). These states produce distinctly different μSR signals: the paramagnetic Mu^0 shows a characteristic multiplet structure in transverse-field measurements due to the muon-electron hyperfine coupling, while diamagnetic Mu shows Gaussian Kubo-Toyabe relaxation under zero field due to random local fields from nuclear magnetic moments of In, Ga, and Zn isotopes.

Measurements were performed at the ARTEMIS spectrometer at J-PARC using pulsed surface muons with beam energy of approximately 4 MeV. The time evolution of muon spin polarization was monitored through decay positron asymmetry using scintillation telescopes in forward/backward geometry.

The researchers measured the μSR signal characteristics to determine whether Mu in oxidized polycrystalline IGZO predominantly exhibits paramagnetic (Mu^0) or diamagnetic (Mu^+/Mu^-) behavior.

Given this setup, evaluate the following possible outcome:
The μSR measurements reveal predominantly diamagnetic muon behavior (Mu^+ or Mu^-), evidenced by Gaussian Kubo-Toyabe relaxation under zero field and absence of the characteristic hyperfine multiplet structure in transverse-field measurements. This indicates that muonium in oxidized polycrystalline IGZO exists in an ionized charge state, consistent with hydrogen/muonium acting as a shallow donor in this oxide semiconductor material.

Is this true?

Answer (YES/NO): YES